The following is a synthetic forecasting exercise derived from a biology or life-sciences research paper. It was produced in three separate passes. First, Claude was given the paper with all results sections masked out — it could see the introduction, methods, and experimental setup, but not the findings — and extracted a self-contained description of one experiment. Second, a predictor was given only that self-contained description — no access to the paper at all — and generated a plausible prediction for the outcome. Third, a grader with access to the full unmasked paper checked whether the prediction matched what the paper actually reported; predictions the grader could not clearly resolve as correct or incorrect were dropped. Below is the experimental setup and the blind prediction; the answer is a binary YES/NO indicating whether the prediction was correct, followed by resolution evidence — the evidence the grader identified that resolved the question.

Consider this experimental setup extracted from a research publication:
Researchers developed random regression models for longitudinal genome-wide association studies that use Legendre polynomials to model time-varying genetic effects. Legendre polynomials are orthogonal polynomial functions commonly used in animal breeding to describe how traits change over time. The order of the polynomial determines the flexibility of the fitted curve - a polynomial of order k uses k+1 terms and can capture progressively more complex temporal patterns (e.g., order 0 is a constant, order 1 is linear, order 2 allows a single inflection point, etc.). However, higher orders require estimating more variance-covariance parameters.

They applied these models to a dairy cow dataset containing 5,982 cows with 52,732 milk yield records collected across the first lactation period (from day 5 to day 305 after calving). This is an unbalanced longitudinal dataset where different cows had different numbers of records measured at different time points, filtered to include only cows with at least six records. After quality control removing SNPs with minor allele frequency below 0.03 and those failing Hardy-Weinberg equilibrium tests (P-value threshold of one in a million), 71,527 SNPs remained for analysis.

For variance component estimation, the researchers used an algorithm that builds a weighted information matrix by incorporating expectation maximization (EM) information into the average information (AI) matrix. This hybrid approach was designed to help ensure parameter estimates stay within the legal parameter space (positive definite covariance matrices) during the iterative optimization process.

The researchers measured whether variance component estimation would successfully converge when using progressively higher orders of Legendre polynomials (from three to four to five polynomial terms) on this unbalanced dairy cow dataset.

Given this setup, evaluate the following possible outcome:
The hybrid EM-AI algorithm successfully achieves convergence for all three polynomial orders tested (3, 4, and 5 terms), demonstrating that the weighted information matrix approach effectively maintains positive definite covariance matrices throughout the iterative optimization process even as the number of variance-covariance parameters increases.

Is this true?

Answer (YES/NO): NO